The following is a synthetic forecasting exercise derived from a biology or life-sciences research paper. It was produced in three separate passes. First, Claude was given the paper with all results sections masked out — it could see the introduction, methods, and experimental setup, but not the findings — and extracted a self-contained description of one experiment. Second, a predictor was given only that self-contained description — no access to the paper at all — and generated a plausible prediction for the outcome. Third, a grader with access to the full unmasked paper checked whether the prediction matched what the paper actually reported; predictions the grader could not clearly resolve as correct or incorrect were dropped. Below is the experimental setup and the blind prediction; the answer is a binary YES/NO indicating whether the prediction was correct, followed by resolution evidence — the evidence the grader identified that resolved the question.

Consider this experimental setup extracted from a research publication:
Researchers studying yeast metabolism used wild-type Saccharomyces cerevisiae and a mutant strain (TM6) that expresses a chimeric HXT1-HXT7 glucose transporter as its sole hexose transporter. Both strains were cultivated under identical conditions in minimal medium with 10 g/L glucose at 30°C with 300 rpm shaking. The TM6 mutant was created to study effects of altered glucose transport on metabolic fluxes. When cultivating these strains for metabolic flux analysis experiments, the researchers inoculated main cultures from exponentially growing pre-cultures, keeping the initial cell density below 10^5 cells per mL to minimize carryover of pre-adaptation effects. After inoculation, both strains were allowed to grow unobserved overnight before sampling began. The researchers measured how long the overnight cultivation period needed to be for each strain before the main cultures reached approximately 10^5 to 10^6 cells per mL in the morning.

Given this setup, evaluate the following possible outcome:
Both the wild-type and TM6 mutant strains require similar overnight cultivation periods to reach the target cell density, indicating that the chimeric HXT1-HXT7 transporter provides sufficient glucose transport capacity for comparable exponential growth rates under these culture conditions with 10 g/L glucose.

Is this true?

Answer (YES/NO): NO